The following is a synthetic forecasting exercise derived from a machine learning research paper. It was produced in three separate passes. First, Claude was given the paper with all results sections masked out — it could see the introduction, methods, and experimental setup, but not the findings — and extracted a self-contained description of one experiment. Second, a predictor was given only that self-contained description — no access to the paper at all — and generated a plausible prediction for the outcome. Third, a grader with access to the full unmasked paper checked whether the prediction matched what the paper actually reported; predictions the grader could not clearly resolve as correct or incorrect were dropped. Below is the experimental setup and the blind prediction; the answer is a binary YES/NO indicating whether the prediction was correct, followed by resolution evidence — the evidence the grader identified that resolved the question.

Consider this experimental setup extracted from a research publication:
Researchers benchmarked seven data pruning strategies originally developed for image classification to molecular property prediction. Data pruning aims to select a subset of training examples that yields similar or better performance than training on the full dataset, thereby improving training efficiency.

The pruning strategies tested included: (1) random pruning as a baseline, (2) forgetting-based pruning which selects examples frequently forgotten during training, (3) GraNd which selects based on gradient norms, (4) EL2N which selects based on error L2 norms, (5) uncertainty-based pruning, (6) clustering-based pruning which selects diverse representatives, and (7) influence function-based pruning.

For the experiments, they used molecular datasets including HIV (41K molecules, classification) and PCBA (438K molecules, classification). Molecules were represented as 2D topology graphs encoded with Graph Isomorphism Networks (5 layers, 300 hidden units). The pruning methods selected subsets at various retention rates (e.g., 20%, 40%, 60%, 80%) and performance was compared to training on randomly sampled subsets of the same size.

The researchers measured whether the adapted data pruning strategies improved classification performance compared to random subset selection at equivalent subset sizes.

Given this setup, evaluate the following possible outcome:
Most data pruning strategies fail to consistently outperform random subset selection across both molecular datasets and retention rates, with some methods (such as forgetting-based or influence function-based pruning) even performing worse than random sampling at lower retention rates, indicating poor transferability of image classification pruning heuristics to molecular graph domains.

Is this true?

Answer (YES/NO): NO